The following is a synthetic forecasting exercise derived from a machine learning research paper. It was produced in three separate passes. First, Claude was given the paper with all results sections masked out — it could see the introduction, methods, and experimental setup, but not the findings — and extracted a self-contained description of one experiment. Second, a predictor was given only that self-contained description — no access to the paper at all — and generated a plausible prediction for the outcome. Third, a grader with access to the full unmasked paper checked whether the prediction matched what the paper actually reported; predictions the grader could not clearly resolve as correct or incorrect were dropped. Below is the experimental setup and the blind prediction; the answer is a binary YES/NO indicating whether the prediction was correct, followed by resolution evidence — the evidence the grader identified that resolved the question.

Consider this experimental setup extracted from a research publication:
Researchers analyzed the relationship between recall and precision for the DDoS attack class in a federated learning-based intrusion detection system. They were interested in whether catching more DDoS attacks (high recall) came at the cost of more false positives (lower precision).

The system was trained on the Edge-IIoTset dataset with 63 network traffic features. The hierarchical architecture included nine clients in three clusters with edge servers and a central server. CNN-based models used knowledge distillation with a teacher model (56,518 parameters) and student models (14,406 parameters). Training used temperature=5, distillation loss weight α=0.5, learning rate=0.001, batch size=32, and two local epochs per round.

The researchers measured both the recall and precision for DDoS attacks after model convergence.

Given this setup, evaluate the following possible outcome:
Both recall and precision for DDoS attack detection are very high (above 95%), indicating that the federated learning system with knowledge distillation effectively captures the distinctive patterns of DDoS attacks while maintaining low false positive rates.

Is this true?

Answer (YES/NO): NO